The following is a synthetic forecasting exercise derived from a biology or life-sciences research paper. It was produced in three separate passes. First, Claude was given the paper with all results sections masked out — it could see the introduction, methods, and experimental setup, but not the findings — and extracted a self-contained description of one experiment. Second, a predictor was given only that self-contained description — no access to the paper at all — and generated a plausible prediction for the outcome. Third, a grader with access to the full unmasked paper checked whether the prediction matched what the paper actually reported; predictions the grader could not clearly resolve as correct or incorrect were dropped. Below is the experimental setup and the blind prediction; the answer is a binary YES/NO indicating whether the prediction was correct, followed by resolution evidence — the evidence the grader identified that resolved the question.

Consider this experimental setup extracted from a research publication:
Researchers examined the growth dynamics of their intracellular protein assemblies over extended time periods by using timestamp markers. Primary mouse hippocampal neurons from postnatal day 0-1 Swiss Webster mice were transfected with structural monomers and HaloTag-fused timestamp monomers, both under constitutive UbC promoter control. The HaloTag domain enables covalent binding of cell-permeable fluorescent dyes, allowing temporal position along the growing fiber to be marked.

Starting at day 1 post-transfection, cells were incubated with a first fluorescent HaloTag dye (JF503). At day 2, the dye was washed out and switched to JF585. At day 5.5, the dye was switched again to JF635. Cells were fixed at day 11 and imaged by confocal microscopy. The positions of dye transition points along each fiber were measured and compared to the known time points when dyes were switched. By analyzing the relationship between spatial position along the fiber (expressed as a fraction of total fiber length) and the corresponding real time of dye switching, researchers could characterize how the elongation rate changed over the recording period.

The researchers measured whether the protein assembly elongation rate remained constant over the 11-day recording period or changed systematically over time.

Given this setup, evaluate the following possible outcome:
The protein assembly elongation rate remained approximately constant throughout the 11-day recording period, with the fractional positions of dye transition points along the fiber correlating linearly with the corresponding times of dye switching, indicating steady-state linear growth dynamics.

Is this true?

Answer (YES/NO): NO